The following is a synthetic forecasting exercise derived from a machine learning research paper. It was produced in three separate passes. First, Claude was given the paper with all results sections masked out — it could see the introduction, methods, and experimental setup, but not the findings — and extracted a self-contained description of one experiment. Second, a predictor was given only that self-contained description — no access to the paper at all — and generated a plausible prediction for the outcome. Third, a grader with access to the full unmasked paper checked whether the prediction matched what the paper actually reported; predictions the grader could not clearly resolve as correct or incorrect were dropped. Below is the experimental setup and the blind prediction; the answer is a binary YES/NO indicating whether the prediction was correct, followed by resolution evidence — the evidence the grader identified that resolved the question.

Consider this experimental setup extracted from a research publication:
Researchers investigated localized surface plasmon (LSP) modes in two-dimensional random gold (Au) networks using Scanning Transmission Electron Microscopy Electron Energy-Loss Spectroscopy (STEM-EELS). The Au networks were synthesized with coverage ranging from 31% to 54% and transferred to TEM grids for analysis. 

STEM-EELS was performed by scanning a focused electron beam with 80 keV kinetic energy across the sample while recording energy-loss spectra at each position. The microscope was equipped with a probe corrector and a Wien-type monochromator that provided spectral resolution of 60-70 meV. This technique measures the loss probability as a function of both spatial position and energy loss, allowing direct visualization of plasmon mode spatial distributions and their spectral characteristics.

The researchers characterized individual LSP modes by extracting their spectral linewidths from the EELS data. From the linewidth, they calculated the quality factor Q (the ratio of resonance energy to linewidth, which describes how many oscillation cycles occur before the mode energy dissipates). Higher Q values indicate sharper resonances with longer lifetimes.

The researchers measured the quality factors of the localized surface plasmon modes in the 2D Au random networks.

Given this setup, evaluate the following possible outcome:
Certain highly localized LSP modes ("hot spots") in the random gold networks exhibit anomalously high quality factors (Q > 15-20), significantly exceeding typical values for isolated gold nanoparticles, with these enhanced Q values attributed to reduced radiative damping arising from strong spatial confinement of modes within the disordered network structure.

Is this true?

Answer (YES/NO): NO